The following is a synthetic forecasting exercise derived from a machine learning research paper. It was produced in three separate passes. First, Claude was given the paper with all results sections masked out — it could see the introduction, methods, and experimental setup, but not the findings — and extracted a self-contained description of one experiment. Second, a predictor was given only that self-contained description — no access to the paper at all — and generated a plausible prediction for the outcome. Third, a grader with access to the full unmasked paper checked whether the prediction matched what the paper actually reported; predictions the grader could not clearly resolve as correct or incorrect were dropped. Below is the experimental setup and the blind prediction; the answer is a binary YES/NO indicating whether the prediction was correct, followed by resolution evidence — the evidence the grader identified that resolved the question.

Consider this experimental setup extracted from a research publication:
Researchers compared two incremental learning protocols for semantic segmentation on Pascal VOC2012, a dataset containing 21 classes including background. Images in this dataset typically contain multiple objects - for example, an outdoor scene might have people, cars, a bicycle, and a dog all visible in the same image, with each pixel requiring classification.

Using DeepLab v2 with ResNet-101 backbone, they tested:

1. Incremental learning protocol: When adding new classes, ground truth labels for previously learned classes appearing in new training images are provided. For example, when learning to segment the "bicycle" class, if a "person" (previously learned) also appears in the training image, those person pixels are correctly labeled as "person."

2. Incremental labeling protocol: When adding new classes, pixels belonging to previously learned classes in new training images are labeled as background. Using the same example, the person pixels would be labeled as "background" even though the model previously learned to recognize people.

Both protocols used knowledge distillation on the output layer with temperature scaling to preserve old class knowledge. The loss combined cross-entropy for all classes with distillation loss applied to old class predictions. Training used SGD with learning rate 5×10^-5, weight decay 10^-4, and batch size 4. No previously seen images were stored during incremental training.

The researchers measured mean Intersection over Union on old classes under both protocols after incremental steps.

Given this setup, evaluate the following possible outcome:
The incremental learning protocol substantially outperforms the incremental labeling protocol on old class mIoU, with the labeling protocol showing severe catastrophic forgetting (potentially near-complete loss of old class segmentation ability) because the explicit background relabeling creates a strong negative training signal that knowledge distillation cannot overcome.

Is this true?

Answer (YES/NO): NO